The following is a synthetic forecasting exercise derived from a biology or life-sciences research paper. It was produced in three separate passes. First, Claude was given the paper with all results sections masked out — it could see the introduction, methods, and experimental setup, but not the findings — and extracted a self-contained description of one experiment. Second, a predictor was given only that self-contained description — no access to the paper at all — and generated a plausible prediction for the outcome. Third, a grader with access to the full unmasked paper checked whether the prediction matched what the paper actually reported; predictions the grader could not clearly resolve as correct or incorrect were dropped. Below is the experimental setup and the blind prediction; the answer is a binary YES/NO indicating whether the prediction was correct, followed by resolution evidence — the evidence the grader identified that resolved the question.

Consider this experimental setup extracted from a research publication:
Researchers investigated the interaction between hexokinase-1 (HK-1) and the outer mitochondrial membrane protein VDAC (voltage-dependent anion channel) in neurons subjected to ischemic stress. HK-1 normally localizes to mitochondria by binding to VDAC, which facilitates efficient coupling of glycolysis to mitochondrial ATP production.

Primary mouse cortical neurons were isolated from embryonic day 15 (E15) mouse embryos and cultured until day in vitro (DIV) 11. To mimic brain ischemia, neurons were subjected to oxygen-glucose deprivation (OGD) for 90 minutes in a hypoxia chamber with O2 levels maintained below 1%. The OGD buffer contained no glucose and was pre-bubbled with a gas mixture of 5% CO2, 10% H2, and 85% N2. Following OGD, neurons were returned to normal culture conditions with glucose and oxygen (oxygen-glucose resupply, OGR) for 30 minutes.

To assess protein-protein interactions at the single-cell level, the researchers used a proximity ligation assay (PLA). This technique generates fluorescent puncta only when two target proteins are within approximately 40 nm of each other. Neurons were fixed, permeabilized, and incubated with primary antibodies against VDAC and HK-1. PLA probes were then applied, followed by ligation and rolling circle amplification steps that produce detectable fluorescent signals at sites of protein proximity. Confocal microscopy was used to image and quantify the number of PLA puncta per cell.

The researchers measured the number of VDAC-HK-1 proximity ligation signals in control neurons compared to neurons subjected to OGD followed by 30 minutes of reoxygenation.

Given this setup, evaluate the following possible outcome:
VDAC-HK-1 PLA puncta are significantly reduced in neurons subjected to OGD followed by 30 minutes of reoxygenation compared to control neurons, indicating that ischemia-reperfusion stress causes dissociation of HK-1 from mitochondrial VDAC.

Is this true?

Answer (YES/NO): YES